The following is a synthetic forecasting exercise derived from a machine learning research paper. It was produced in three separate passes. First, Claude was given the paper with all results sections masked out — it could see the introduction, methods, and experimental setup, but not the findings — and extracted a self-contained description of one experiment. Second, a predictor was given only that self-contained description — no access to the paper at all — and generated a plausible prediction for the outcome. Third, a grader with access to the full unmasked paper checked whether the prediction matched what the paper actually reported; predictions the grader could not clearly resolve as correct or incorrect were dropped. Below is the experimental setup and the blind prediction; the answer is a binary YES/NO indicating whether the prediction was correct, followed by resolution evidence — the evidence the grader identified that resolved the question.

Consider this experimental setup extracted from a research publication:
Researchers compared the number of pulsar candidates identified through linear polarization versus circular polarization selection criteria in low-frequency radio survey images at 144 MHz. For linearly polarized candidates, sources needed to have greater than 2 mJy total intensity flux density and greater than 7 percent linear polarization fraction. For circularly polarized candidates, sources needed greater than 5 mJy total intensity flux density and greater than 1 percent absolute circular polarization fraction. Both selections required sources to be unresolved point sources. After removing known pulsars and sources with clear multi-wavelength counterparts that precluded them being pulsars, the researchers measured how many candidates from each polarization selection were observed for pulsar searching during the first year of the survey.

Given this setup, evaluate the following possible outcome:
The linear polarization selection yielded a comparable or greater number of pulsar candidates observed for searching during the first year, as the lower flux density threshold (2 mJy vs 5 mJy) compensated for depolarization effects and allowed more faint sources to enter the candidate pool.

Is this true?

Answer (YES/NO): NO